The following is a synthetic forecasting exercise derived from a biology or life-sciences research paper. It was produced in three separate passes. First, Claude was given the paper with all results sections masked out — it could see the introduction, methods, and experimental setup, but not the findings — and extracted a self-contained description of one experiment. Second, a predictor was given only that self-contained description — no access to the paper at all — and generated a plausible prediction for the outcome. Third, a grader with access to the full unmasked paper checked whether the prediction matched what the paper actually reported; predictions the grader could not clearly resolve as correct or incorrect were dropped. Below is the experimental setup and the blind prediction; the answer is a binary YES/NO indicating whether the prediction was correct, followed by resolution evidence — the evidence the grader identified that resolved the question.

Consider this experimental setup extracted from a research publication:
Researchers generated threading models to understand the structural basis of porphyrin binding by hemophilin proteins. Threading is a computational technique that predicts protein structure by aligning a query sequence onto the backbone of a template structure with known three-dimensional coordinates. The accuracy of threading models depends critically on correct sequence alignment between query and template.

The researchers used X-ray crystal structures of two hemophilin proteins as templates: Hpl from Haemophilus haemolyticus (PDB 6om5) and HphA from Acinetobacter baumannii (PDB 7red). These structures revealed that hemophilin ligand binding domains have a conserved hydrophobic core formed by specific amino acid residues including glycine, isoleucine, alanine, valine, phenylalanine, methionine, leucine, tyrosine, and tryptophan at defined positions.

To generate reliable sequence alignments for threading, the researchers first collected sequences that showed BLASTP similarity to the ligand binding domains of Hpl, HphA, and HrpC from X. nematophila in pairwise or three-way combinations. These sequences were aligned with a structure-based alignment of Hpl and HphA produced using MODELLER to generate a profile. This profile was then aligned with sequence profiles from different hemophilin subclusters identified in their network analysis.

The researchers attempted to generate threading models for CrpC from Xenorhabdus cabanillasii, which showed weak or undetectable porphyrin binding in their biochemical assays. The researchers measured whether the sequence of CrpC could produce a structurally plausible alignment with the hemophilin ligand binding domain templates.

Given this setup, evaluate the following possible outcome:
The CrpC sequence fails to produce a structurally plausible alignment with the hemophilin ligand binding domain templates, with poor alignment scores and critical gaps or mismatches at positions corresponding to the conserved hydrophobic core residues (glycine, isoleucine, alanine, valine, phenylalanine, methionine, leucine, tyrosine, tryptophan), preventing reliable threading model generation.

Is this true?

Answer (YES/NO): NO